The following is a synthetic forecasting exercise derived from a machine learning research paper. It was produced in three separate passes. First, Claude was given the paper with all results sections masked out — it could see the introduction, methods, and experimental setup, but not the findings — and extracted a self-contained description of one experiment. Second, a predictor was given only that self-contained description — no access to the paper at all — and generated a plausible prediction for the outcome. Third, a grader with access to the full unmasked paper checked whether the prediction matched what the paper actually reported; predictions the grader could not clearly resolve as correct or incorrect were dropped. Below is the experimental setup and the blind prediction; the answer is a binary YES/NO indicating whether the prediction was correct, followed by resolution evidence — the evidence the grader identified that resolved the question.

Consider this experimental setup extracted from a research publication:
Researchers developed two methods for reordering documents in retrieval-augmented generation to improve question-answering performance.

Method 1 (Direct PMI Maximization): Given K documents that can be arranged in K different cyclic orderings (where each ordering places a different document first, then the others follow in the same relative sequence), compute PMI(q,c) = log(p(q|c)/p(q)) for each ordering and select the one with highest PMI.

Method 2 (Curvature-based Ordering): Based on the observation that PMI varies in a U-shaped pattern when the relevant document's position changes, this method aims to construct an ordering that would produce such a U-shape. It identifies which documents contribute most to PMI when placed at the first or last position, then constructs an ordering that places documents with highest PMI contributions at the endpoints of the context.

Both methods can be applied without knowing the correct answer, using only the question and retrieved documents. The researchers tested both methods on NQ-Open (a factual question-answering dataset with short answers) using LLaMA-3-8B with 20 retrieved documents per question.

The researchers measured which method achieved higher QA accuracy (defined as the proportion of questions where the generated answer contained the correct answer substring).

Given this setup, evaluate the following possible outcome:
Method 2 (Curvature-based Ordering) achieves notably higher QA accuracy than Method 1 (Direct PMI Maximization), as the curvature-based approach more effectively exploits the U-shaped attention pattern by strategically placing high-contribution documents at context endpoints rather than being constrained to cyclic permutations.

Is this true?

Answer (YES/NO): NO